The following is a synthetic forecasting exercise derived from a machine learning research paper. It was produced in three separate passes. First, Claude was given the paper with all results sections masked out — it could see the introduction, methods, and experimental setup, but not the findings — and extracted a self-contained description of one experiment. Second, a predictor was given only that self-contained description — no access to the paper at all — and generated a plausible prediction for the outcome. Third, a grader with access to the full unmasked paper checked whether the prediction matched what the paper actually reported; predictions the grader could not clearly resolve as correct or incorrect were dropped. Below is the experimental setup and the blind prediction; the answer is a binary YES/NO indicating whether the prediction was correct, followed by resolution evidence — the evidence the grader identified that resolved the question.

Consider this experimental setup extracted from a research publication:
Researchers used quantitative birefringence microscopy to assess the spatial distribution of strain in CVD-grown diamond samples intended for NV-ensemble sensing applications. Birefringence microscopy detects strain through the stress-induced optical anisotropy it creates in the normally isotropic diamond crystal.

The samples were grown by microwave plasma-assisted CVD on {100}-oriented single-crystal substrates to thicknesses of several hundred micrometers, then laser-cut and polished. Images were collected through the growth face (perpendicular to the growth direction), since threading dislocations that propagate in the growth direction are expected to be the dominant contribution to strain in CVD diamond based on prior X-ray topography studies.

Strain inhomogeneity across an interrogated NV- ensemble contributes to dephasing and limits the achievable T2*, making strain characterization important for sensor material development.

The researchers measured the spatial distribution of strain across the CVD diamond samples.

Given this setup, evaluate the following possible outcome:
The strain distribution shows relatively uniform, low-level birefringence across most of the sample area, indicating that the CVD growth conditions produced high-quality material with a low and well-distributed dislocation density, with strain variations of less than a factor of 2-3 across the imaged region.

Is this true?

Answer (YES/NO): NO